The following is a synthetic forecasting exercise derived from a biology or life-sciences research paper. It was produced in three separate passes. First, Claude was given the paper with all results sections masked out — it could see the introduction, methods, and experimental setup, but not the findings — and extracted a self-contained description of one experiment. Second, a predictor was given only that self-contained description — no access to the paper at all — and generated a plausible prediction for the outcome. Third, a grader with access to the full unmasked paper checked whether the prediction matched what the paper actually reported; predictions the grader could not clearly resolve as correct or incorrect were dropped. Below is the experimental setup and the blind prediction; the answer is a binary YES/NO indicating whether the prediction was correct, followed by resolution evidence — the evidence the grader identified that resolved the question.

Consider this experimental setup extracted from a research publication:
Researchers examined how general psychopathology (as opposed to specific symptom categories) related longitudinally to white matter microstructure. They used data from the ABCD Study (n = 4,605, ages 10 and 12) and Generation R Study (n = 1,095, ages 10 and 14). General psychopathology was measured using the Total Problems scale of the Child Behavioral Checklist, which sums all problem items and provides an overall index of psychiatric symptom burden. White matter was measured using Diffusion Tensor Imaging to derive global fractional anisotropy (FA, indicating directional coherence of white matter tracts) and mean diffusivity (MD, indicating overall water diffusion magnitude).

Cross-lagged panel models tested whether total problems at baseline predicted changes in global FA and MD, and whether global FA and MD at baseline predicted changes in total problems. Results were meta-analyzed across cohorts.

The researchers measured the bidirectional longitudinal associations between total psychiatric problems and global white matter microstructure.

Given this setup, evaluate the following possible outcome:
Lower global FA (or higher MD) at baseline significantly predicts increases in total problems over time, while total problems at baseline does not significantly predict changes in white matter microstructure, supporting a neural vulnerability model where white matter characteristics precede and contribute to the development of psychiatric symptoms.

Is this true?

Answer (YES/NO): NO